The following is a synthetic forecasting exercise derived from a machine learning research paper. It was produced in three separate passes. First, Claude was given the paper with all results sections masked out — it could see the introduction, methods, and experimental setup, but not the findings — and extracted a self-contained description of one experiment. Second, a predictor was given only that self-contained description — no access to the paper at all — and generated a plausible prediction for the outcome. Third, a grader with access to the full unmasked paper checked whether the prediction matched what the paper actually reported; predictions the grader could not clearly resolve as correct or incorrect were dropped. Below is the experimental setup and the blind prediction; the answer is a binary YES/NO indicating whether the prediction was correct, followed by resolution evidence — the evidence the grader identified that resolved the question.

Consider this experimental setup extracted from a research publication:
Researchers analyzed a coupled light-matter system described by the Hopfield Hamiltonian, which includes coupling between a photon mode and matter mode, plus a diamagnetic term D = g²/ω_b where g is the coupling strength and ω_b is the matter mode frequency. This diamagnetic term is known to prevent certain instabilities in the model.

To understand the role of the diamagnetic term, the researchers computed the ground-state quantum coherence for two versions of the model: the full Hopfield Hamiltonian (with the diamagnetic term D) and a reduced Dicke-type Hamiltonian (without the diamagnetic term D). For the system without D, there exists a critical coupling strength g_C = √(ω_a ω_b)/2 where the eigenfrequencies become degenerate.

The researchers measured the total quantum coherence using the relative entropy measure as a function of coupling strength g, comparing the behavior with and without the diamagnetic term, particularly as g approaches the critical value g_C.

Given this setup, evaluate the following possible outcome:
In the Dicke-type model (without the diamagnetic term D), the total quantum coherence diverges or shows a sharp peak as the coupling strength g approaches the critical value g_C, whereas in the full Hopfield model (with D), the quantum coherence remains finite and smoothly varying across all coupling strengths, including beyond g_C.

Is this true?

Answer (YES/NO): YES